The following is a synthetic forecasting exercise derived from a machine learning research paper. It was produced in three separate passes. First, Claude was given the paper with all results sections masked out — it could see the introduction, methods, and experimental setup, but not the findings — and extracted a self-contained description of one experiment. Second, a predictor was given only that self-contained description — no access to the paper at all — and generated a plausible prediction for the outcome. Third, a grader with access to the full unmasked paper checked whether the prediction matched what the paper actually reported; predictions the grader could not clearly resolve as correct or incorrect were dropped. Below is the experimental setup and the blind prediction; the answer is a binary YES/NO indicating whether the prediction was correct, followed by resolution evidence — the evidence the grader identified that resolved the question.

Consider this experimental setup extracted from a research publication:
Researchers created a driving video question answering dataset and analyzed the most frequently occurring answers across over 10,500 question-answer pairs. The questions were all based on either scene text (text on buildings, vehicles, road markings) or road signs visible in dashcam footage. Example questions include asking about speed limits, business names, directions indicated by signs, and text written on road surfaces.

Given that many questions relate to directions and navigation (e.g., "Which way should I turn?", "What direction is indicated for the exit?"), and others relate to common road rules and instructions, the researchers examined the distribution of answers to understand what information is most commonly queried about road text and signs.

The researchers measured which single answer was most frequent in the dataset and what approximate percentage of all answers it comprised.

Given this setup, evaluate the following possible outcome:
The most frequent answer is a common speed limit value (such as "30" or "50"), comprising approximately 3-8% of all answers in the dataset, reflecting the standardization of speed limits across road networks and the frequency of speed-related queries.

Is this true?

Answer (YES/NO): NO